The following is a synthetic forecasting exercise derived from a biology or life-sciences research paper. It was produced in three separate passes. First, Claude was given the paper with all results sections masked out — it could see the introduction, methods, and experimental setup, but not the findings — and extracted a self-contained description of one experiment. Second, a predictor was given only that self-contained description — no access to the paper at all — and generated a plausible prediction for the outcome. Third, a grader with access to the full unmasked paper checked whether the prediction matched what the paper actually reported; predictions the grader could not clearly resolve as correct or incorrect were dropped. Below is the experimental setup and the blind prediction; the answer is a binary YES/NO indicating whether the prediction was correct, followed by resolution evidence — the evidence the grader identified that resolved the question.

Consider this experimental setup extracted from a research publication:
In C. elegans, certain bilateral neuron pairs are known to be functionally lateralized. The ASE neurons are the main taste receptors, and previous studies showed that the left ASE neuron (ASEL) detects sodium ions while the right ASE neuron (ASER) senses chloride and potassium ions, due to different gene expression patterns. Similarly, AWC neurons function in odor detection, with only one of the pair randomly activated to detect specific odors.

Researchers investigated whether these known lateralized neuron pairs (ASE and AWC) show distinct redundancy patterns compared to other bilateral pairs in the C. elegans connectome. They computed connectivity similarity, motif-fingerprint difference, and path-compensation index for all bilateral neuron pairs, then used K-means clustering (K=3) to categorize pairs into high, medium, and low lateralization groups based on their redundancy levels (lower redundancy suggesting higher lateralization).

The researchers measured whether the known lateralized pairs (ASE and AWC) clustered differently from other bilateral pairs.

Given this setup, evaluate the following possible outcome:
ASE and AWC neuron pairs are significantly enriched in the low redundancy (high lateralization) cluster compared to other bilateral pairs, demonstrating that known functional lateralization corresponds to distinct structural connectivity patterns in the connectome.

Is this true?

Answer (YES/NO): YES